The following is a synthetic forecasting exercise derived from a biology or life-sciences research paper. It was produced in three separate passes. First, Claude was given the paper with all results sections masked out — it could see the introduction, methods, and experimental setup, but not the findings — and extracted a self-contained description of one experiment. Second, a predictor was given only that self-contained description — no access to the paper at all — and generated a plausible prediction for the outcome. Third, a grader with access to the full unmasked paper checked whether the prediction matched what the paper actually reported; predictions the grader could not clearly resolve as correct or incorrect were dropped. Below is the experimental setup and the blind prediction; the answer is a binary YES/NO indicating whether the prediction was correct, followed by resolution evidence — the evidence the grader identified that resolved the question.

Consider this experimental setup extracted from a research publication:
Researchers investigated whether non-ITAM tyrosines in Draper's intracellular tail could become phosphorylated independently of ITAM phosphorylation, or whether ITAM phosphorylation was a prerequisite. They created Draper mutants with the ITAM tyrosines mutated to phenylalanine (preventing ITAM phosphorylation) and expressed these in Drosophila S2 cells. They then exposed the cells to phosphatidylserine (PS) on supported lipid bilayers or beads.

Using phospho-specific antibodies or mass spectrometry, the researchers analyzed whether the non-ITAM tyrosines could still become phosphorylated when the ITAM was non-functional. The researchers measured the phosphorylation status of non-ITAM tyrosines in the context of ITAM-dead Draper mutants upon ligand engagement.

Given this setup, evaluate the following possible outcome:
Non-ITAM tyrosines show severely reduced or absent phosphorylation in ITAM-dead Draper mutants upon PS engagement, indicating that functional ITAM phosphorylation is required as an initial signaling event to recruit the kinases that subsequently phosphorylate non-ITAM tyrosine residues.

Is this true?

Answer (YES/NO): YES